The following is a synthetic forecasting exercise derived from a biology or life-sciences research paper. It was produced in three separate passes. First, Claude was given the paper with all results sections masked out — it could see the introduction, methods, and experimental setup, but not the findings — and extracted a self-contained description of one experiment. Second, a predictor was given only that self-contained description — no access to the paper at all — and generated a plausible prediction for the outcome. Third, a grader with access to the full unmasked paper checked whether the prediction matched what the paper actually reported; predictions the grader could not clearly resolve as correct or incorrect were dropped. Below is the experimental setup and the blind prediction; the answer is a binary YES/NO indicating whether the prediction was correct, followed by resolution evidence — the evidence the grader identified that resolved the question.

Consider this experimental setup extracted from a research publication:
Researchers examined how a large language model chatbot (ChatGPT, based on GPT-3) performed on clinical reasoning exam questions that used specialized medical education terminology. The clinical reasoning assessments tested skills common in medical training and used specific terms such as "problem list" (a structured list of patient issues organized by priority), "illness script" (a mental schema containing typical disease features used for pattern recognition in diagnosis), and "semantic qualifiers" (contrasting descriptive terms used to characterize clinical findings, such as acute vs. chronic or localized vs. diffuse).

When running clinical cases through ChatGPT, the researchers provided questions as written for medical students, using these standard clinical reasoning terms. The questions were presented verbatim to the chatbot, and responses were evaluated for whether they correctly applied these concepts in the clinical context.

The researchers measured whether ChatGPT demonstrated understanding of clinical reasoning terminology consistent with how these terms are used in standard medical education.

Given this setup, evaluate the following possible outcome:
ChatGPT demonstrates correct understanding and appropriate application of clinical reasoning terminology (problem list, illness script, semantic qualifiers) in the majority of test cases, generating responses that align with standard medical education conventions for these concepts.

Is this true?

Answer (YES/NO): NO